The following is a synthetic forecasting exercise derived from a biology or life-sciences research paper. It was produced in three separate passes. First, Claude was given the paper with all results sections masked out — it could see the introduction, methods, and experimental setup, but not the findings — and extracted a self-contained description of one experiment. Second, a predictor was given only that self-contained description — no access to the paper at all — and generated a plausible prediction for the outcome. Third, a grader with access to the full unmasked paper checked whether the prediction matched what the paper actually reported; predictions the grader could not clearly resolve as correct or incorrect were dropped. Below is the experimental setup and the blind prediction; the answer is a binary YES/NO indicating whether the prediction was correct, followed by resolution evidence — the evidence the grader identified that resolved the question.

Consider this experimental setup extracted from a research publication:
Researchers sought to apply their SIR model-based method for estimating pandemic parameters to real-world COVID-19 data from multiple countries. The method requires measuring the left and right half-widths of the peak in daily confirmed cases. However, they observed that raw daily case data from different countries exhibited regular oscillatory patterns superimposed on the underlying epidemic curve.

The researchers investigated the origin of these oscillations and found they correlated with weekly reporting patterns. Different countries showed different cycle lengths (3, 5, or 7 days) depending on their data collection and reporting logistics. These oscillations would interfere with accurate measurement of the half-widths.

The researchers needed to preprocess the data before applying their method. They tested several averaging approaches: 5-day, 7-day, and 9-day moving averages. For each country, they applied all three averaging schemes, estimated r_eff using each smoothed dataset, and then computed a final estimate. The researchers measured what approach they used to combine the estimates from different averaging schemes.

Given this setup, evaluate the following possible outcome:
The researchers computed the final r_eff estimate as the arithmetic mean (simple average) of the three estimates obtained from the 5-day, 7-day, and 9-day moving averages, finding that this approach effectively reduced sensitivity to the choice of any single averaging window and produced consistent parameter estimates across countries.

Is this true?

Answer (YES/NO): NO